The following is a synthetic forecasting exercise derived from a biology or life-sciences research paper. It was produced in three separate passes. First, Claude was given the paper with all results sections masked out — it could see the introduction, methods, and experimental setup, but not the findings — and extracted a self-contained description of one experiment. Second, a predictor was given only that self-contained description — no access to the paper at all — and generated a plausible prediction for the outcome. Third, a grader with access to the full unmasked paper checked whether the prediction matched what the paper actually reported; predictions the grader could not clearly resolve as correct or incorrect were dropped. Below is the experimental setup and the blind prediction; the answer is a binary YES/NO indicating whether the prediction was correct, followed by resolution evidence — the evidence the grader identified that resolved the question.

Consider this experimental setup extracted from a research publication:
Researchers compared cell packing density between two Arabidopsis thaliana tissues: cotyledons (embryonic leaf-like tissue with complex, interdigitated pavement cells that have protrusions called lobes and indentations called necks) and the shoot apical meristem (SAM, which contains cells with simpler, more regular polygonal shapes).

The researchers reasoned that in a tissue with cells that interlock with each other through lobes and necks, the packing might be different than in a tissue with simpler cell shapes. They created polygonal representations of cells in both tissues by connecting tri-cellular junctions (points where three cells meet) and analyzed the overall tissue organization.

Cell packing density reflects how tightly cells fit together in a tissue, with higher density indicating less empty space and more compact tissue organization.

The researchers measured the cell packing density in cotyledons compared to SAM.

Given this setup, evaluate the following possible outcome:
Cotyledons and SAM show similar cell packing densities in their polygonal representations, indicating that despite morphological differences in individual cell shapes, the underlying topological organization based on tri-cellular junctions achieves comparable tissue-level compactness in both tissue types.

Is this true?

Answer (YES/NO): NO